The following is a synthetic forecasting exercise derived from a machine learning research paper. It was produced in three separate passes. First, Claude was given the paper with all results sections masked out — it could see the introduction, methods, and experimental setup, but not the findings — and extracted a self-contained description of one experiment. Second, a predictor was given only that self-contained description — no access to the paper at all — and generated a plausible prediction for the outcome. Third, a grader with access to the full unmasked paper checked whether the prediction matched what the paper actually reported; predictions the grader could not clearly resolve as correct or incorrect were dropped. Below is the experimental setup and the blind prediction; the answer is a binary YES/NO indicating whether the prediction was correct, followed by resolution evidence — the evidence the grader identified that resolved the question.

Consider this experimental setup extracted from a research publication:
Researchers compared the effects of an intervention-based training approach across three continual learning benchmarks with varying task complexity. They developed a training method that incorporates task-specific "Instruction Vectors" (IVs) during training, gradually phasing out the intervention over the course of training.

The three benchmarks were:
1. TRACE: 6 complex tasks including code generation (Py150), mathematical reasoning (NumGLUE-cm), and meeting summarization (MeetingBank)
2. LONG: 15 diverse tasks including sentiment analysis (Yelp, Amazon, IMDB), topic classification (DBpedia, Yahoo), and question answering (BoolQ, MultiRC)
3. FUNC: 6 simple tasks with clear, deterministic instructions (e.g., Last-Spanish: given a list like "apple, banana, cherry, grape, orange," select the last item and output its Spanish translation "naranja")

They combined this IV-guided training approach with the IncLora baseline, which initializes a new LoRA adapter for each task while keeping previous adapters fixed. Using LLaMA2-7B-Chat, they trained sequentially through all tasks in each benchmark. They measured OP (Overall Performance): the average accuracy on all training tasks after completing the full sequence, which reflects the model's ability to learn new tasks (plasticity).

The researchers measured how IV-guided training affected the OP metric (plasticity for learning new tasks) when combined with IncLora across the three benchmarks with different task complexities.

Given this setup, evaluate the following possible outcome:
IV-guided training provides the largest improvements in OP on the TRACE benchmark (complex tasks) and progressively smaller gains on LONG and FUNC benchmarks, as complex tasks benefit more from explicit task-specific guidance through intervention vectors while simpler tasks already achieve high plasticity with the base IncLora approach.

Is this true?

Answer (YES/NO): NO